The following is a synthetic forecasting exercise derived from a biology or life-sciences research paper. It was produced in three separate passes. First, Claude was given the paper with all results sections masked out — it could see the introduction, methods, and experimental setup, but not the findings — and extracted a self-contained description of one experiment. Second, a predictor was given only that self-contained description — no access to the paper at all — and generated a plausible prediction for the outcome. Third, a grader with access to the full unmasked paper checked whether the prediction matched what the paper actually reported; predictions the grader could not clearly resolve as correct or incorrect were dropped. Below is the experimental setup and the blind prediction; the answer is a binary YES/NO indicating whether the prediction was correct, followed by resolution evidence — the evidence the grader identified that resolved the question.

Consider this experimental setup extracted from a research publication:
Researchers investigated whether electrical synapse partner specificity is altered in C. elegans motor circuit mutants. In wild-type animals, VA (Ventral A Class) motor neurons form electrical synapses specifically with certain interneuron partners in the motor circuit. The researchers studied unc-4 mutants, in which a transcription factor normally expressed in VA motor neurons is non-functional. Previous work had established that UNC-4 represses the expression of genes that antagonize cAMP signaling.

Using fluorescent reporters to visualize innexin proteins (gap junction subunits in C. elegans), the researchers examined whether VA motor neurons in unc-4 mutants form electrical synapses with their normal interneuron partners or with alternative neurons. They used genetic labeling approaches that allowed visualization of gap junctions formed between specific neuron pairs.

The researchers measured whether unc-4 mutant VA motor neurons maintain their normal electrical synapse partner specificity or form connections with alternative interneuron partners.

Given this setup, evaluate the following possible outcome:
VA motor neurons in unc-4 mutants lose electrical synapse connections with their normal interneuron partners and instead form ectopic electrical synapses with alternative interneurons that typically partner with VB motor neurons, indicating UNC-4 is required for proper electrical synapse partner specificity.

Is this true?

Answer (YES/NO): YES